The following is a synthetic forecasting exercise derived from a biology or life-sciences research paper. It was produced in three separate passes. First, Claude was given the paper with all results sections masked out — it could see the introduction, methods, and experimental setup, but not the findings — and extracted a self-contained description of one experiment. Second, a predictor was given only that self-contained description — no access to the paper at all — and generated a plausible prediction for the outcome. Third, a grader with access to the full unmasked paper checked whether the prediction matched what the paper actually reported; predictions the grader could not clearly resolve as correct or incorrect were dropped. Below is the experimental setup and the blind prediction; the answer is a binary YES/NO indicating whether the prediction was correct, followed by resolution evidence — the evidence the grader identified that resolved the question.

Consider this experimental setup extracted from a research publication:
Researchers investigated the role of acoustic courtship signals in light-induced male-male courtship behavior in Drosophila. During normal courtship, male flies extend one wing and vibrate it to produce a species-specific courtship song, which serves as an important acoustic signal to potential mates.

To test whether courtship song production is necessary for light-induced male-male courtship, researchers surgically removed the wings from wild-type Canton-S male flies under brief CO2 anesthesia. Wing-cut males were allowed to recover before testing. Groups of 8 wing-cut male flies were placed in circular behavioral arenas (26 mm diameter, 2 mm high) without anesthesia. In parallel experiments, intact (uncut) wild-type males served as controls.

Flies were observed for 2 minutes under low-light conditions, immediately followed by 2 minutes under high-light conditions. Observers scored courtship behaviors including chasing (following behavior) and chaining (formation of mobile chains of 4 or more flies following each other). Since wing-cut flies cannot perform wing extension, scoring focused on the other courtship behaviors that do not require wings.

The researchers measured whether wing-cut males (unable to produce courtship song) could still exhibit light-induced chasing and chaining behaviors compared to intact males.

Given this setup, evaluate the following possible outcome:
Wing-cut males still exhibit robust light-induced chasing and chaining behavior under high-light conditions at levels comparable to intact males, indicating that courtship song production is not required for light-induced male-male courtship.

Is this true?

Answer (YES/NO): YES